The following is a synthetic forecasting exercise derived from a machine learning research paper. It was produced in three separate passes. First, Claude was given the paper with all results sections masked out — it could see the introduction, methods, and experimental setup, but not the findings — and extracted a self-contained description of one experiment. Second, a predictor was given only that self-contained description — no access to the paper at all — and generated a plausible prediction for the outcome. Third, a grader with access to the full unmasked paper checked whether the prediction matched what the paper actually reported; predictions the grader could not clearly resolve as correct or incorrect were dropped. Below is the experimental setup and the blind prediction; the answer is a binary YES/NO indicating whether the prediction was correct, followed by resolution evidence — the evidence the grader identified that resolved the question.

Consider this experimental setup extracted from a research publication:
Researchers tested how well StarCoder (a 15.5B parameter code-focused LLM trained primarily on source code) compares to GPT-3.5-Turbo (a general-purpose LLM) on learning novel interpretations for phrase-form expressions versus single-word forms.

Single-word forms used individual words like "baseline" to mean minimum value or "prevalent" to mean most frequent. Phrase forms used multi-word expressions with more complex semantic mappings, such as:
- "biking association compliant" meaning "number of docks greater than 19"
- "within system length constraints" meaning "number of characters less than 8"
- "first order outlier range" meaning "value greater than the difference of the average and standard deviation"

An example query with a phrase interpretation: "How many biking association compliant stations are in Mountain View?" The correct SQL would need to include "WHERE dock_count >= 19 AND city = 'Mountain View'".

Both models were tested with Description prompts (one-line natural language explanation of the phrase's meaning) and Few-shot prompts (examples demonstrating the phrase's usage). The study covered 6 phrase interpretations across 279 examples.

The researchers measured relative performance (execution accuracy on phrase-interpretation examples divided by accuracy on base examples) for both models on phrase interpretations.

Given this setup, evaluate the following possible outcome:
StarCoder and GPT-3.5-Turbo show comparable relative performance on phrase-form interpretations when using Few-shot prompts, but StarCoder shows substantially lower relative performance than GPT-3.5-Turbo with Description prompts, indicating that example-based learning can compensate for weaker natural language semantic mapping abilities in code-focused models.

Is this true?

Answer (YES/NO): NO